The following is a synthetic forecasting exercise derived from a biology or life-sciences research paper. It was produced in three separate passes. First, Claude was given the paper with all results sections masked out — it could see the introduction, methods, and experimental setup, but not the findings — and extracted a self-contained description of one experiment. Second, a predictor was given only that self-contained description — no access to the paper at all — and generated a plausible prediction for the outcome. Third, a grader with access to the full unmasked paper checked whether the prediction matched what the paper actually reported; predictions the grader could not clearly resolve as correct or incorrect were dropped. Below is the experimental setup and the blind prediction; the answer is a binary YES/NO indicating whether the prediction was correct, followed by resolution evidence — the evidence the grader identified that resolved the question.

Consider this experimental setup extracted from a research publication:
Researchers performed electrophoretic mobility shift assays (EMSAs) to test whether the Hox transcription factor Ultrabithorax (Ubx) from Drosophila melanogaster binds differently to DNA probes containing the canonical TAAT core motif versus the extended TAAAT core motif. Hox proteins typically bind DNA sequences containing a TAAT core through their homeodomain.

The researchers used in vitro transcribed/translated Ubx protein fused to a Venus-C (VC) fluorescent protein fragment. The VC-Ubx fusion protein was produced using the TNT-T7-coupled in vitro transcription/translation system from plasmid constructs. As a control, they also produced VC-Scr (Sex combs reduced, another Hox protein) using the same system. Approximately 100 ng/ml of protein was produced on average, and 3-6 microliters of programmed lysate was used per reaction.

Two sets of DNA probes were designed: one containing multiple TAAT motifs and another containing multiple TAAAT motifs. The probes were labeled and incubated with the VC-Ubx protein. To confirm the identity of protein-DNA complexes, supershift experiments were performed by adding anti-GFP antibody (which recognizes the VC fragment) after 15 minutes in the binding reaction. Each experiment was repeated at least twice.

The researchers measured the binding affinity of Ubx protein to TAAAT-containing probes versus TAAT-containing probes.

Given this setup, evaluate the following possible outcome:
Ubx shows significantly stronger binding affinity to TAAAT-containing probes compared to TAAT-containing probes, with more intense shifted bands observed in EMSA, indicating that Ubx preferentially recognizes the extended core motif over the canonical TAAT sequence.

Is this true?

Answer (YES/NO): YES